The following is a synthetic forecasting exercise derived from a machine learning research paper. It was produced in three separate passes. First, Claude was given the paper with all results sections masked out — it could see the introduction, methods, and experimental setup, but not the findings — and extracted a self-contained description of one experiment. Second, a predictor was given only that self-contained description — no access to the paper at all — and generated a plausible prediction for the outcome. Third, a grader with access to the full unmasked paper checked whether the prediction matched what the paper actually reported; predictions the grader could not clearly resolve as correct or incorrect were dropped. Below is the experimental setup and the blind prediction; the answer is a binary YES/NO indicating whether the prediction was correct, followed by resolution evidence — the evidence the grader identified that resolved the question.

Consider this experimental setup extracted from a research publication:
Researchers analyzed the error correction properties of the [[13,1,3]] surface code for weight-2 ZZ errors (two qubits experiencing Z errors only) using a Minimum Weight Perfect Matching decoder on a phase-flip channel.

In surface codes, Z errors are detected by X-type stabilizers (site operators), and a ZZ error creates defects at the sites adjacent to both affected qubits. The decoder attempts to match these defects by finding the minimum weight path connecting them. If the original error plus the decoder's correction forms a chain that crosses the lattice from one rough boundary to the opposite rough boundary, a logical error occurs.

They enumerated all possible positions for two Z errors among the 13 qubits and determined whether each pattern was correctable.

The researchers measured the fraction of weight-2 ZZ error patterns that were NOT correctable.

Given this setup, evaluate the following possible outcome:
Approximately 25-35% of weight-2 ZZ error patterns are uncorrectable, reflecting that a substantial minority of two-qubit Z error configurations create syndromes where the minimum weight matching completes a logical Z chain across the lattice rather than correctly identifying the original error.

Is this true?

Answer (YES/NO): NO